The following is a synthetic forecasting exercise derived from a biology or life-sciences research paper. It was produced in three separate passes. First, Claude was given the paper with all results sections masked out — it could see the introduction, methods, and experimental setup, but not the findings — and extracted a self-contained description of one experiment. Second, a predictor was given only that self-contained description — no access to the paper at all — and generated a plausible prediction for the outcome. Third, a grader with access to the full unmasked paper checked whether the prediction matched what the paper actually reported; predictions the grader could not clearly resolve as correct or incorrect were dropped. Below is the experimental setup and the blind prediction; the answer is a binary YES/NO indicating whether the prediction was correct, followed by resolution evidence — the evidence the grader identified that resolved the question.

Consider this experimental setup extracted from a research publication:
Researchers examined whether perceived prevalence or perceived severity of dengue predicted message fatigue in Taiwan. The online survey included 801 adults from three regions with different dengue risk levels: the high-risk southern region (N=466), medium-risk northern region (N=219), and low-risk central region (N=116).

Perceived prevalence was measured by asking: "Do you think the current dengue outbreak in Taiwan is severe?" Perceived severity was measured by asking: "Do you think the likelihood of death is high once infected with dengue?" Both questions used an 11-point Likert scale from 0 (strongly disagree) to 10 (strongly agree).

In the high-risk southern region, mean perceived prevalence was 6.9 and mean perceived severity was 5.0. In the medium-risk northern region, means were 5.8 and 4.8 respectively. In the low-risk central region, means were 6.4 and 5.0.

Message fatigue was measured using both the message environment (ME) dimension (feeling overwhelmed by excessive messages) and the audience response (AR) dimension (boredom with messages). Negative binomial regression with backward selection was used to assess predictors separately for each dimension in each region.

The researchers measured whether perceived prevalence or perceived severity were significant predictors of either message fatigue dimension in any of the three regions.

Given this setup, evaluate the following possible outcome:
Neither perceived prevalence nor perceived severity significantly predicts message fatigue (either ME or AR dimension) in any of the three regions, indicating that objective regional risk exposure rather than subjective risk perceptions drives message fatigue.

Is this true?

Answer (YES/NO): NO